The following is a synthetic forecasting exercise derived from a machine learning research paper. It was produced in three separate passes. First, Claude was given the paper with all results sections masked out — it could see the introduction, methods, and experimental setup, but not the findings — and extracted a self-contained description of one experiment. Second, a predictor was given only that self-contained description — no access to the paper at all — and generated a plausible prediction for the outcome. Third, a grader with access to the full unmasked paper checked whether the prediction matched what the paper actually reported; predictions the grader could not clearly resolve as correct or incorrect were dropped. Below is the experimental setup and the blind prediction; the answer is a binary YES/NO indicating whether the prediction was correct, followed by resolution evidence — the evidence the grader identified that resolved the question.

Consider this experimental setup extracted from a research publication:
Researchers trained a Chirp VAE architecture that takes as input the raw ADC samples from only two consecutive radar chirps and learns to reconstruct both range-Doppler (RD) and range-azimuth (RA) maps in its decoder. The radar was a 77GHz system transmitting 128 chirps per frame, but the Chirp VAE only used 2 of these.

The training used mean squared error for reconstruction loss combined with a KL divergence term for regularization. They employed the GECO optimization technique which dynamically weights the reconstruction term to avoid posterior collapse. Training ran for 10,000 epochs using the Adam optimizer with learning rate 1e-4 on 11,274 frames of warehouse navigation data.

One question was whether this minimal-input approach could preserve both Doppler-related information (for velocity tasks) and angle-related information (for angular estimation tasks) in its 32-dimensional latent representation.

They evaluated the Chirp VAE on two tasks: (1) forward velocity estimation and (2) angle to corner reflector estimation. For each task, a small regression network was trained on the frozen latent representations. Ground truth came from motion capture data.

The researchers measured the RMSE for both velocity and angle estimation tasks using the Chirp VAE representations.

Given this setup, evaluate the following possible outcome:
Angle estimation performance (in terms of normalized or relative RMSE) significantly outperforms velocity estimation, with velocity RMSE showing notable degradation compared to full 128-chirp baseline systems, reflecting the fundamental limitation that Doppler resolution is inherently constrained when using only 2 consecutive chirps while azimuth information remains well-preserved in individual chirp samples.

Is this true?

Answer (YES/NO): YES